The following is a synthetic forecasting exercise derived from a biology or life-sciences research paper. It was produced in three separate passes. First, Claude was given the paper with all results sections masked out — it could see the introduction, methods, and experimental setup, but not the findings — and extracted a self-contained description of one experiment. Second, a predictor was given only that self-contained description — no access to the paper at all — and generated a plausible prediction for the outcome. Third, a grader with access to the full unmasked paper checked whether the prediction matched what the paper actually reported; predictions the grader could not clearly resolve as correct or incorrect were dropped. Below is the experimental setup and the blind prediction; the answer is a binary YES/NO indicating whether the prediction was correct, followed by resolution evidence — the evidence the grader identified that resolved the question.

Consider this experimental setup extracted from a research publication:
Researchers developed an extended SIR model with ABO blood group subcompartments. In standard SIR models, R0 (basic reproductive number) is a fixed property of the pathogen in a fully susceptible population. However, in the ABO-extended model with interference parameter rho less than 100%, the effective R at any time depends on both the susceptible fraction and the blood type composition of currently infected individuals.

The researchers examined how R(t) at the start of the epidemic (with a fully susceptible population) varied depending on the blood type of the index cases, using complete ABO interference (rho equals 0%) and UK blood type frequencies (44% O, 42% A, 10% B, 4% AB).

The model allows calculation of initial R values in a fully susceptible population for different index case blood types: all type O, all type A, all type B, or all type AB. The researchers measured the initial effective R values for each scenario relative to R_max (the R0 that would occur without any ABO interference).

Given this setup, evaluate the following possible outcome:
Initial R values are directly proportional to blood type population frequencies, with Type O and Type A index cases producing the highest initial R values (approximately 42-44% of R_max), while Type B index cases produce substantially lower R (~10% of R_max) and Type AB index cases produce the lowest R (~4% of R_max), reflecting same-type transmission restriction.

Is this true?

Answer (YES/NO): NO